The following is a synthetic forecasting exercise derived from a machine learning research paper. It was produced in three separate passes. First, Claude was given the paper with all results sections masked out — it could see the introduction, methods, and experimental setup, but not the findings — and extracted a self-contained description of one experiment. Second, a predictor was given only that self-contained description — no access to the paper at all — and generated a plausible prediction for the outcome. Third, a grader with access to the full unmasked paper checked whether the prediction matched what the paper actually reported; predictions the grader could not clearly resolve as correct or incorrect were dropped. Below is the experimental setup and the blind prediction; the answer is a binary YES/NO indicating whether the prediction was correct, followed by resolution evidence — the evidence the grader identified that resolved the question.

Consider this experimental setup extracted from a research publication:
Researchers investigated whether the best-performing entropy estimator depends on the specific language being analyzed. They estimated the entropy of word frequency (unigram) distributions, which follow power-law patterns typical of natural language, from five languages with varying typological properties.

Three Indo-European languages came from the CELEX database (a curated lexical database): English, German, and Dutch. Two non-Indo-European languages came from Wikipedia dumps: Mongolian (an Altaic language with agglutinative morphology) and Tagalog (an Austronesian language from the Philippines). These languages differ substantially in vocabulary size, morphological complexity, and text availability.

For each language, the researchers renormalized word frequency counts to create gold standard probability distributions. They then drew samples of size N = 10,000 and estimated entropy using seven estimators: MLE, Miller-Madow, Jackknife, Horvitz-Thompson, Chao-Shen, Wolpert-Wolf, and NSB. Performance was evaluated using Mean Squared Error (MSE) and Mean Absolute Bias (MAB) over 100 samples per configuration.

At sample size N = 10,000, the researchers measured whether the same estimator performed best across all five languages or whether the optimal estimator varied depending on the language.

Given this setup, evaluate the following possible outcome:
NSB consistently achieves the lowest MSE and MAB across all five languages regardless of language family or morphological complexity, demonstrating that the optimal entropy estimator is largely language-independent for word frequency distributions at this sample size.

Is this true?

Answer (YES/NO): YES